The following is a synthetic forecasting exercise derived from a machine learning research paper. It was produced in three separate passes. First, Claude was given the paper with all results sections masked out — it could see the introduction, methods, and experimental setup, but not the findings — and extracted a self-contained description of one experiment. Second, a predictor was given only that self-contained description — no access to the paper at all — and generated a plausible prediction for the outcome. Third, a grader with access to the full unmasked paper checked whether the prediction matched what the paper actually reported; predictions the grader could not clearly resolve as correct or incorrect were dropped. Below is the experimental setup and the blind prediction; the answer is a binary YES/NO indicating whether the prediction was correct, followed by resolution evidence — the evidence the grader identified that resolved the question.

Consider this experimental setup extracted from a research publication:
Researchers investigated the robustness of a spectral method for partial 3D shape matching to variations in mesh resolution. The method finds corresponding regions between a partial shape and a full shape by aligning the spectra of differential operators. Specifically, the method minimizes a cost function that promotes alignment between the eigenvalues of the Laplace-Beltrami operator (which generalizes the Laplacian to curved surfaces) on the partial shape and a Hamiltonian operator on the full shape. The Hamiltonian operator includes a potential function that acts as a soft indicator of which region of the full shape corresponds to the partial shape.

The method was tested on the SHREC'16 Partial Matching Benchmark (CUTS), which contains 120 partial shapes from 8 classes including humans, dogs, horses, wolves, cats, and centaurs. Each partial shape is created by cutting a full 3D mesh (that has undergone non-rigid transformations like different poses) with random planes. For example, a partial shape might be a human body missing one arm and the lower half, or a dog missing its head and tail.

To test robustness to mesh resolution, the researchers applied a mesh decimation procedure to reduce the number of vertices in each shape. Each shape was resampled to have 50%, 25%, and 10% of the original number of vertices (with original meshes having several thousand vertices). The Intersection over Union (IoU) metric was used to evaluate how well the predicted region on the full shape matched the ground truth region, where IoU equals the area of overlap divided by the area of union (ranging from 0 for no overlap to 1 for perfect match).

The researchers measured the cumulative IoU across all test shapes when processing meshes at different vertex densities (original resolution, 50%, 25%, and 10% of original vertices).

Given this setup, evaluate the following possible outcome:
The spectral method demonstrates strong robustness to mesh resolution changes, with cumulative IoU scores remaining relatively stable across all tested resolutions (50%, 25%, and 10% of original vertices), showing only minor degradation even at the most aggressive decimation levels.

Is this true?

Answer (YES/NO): YES